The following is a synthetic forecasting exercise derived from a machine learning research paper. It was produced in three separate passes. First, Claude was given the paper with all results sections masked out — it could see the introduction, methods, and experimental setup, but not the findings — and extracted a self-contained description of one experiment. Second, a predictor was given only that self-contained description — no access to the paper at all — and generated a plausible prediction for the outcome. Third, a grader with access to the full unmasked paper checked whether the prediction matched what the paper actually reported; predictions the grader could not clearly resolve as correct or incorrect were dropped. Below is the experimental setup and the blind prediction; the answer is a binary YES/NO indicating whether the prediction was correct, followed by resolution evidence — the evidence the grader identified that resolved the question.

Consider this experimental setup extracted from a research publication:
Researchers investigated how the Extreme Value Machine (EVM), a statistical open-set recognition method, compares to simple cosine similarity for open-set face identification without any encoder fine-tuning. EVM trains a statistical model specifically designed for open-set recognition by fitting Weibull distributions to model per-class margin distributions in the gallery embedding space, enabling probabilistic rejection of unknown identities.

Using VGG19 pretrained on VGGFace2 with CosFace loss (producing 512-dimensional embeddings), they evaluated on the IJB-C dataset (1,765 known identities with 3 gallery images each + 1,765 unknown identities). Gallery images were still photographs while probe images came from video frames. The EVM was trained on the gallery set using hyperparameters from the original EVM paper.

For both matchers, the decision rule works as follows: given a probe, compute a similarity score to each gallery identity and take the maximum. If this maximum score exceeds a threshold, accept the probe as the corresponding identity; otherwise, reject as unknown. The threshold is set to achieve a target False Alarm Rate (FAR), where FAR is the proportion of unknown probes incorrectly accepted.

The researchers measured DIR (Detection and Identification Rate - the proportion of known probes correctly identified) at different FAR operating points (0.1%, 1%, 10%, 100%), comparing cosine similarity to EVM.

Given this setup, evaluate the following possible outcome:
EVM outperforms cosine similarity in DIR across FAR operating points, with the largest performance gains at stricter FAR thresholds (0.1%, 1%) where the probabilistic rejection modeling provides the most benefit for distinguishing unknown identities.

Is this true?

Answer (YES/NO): NO